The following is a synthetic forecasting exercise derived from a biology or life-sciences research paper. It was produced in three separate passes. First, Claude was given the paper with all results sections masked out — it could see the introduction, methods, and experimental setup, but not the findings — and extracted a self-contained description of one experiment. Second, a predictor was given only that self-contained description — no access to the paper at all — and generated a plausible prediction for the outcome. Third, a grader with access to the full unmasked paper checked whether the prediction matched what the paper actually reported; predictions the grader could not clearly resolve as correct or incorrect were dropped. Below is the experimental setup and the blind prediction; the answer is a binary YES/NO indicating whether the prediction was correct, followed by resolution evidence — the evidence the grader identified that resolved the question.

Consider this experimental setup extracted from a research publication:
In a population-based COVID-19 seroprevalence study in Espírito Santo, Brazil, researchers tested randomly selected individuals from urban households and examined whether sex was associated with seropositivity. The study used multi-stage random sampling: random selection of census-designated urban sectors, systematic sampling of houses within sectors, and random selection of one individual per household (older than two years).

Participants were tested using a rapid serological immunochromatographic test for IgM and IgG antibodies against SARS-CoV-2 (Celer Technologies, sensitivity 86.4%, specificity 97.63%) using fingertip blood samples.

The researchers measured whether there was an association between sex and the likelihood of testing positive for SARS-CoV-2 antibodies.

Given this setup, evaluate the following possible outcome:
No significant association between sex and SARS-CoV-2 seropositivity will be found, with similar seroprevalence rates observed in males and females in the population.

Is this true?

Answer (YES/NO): NO